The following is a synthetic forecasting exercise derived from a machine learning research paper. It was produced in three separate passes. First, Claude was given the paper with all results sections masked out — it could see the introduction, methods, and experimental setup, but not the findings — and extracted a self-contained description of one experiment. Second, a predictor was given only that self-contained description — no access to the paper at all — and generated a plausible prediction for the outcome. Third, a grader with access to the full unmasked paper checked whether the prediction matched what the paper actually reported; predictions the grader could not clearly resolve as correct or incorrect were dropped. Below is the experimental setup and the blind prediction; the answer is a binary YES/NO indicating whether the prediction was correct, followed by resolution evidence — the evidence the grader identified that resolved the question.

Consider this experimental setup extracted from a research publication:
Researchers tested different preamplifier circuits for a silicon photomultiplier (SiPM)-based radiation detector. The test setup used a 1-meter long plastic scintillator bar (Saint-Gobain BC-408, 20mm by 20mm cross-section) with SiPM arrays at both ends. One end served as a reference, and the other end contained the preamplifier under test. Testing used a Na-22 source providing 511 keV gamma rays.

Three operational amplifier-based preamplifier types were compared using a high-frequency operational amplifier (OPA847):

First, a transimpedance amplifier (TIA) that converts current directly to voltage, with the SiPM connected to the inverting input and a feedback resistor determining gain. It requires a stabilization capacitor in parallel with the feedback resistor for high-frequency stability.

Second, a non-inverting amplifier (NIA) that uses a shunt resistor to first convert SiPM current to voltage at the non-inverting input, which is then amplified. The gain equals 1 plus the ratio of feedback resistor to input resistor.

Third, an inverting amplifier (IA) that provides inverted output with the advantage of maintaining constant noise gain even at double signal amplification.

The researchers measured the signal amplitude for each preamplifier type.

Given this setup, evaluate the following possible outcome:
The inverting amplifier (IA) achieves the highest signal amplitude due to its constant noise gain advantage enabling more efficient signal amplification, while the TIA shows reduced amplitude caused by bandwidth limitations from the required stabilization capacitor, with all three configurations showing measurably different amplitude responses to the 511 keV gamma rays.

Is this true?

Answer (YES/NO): YES